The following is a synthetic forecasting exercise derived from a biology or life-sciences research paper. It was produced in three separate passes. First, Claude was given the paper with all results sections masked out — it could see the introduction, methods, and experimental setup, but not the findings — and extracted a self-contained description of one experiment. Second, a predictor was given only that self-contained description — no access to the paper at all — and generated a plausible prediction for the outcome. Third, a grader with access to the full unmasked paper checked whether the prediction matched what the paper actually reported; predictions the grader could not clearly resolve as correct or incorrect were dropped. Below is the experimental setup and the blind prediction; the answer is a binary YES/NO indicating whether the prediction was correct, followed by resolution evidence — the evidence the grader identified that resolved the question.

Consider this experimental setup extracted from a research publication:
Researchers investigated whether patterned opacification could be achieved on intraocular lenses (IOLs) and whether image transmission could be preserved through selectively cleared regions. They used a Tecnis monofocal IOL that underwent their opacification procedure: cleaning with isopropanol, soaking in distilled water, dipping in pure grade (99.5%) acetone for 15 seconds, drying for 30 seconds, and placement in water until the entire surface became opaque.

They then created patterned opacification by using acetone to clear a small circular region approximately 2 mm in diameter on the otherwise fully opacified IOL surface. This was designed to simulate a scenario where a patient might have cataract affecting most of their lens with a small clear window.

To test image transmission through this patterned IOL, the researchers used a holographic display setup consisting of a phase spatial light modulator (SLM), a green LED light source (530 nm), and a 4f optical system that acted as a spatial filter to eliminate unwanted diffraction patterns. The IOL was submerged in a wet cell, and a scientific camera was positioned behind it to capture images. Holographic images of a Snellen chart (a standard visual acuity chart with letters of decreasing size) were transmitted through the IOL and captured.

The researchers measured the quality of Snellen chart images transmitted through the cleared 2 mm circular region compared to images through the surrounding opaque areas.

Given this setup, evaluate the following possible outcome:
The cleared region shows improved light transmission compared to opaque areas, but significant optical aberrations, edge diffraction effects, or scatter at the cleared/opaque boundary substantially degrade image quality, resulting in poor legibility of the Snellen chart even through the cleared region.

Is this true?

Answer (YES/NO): NO